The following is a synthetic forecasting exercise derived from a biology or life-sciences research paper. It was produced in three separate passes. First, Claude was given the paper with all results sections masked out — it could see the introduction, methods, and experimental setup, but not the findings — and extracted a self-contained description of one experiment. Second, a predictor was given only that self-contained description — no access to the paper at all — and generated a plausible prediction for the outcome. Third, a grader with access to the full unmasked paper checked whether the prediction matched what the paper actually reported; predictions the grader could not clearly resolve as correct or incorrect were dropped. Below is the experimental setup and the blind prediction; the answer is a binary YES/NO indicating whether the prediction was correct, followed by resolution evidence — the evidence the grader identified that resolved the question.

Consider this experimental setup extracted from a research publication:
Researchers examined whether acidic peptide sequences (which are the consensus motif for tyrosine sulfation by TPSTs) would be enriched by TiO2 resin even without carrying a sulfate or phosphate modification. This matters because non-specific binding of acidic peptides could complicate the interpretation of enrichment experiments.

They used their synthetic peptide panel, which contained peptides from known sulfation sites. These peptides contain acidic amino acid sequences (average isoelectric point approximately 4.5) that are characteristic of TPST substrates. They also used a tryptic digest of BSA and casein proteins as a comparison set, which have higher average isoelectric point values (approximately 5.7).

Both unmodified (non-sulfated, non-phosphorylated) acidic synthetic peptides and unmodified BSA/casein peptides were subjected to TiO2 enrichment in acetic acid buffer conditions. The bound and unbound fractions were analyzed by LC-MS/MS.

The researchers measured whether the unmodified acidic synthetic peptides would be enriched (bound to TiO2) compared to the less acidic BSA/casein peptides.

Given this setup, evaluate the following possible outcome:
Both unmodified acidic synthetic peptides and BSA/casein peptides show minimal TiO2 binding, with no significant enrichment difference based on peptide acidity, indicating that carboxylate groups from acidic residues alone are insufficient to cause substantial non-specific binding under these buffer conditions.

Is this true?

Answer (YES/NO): NO